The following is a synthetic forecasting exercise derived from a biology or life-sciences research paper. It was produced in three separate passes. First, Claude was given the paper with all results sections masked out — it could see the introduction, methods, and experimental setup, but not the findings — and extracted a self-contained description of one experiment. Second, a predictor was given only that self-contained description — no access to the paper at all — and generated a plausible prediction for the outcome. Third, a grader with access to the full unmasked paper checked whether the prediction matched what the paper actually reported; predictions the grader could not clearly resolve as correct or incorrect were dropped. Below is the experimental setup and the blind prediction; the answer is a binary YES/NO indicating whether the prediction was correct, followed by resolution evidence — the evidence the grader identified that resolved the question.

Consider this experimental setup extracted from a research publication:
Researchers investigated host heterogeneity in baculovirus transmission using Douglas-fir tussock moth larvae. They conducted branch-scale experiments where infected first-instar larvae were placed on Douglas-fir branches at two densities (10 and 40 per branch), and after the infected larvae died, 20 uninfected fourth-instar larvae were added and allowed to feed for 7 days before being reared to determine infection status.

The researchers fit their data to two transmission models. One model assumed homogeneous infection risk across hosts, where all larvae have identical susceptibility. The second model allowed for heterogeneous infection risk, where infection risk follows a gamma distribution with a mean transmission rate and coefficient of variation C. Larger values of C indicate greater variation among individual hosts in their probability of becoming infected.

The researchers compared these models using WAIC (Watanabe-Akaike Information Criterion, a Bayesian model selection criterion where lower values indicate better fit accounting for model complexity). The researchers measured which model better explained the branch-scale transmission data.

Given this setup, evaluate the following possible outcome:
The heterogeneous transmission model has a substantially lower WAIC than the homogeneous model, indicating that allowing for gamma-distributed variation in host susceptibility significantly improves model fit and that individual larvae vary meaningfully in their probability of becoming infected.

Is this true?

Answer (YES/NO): YES